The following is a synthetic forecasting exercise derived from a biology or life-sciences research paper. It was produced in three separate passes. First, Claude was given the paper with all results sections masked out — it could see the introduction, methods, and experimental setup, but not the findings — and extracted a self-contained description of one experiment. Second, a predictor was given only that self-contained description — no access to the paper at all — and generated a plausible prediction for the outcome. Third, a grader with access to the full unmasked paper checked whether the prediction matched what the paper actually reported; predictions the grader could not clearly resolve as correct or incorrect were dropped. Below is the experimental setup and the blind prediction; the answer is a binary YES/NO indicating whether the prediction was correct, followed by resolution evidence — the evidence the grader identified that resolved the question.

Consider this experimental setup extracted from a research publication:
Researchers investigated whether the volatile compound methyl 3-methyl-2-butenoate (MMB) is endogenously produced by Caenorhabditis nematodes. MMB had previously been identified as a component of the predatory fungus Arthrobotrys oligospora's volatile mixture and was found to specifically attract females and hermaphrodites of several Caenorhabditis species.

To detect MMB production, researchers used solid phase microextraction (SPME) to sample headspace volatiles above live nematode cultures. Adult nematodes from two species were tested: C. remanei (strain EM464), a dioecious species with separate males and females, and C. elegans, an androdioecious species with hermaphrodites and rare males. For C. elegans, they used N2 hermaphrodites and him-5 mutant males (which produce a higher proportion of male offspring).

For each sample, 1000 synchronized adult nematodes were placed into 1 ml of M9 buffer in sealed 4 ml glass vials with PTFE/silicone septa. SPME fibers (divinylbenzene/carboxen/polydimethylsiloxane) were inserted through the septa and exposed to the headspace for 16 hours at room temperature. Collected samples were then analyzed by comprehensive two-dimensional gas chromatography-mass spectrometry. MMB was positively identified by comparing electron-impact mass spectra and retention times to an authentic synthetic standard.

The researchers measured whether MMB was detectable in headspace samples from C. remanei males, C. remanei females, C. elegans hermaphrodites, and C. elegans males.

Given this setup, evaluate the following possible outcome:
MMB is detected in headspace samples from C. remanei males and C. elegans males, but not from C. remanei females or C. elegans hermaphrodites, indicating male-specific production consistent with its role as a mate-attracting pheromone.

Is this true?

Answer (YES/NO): NO